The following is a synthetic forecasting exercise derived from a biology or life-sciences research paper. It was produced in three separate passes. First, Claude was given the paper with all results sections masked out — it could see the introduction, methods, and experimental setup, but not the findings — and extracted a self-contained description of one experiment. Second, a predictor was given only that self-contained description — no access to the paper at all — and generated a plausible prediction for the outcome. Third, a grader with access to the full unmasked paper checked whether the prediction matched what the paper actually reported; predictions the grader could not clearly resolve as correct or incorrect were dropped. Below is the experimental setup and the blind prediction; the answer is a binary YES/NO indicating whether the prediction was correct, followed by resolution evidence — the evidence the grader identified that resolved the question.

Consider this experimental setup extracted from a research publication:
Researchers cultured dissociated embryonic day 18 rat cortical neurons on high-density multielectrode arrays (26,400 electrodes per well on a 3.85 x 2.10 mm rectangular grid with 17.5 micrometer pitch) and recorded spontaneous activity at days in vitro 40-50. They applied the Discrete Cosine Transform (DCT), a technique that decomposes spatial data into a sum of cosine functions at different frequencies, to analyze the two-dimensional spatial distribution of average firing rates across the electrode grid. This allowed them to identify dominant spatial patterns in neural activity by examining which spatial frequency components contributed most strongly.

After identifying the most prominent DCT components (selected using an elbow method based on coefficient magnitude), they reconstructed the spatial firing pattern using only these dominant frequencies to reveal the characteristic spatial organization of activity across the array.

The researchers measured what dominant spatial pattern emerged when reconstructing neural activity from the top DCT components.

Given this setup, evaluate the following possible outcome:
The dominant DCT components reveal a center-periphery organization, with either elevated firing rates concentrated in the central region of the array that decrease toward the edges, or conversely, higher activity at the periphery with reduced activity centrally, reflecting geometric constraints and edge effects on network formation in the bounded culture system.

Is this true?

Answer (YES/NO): NO